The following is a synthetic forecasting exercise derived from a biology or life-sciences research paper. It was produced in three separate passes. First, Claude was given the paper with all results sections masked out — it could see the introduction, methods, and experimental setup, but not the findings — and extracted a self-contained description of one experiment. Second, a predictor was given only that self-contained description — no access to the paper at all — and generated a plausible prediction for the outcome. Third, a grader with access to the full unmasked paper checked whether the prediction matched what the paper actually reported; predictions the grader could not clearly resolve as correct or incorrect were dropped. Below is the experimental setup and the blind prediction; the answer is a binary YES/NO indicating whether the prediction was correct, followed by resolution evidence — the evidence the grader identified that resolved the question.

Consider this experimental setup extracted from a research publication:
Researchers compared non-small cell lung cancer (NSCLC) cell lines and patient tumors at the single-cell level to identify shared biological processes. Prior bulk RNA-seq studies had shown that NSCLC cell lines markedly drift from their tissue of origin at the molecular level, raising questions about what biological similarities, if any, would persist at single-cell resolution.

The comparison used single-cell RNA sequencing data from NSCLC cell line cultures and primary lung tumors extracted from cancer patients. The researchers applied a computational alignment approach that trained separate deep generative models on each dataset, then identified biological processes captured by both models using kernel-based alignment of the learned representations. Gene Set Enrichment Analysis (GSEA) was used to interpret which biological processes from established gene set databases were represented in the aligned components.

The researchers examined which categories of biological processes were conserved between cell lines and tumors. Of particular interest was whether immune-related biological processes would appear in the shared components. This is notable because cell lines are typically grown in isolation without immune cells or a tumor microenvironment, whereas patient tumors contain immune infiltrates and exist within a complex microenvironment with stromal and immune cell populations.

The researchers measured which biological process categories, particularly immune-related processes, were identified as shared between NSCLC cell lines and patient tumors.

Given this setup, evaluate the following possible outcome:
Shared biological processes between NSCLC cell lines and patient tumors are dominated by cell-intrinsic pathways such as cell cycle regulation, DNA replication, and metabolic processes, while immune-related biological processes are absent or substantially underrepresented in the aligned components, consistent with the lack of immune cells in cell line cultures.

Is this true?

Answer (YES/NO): NO